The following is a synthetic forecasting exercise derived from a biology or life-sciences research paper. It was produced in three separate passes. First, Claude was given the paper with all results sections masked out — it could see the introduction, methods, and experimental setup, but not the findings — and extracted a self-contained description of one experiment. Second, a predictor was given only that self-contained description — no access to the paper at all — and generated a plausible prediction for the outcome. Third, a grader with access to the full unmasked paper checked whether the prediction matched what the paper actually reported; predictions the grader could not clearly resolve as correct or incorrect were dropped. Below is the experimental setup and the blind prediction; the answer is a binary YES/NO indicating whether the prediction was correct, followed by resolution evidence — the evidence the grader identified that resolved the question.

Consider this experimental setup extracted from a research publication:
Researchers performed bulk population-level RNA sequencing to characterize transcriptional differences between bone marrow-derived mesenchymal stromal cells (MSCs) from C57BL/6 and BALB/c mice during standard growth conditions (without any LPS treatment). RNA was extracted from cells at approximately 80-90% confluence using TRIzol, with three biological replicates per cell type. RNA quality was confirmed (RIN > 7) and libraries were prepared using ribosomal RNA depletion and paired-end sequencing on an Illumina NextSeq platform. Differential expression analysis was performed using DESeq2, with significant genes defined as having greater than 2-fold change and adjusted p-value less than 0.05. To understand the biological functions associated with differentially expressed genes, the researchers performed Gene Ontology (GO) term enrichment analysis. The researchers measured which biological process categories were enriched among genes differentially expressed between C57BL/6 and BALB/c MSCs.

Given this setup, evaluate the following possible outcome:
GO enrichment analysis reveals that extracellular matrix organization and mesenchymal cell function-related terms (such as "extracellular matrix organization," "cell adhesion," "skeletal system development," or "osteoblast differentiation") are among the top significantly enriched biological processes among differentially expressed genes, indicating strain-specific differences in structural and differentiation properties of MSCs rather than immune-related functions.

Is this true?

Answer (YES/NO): NO